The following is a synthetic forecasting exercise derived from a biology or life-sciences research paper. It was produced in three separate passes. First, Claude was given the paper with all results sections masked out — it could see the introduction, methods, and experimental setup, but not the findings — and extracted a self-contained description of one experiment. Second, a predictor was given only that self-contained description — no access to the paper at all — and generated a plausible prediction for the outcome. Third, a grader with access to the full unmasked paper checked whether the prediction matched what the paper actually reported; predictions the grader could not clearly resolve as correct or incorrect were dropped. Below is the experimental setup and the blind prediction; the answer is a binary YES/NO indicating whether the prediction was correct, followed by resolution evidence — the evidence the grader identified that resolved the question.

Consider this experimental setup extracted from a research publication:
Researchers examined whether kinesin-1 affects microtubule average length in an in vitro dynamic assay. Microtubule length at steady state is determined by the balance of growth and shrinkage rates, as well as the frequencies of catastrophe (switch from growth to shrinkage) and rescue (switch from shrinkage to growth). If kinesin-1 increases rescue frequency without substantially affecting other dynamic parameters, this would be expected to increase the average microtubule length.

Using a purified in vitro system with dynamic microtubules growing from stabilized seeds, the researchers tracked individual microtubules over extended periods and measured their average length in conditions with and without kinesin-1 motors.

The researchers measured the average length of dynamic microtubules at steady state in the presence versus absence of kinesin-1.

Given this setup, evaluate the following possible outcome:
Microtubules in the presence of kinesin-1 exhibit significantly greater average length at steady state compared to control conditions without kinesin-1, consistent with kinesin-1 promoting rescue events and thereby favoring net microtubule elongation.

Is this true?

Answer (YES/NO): YES